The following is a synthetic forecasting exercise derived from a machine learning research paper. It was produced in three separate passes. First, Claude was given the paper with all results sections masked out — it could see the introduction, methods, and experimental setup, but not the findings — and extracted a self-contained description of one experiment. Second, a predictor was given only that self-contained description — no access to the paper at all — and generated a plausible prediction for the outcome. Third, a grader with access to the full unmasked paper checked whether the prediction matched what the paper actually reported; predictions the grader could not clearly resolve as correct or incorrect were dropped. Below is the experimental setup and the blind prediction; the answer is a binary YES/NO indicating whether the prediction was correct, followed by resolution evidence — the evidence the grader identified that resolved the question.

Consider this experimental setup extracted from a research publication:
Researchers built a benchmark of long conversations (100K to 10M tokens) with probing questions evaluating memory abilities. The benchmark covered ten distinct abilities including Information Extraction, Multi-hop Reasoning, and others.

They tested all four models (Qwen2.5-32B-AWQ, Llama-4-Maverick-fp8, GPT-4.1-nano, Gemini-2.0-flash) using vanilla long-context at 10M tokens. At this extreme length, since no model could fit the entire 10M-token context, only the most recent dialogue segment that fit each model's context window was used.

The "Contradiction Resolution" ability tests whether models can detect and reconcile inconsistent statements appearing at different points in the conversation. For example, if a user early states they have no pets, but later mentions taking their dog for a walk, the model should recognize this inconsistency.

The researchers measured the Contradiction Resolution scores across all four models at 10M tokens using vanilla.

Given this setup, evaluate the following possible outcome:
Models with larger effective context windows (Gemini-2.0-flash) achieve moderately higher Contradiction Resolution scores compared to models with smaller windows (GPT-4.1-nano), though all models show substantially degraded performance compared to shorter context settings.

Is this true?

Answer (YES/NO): NO